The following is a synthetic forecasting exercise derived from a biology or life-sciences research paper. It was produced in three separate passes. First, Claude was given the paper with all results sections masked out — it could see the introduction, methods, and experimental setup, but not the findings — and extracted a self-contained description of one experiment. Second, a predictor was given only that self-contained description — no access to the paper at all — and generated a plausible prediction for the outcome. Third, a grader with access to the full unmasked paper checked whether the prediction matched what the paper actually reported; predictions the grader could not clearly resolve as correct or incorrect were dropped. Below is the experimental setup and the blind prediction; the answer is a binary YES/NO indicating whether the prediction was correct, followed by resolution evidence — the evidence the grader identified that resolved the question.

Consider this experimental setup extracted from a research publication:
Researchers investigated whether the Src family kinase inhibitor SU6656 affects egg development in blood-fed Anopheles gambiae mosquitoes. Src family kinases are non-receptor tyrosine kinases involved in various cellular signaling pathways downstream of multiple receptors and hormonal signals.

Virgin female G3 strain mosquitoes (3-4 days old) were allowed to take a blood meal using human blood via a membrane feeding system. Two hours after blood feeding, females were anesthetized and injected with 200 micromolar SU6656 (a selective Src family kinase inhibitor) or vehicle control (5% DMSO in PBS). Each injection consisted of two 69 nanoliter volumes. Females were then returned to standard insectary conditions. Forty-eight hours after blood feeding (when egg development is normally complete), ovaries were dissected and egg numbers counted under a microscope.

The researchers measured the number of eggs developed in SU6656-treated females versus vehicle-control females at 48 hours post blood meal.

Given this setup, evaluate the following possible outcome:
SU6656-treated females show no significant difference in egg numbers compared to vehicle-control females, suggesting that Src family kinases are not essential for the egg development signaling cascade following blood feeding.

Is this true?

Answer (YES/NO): NO